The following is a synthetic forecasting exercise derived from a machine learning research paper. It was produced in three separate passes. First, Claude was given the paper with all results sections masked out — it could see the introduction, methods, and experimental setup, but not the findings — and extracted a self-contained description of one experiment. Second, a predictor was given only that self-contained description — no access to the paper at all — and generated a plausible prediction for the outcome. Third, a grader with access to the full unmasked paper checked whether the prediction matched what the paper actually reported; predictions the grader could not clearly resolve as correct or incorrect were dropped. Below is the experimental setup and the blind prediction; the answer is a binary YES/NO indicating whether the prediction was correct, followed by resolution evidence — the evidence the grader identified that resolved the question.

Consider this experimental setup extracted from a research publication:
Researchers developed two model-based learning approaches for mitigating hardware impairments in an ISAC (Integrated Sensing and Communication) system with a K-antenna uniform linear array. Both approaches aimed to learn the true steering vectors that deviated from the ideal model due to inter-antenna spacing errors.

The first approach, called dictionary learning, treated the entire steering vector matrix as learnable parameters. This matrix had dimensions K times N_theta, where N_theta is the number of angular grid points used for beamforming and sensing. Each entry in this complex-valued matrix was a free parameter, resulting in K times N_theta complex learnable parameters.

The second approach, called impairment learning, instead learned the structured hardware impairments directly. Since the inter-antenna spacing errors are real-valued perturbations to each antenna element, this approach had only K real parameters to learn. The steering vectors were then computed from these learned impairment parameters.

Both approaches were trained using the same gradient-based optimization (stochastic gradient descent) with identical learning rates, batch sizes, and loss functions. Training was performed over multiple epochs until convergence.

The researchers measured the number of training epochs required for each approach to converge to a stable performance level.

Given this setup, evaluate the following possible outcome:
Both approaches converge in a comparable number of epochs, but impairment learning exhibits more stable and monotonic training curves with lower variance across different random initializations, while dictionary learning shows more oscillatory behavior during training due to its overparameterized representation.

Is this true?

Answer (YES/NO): NO